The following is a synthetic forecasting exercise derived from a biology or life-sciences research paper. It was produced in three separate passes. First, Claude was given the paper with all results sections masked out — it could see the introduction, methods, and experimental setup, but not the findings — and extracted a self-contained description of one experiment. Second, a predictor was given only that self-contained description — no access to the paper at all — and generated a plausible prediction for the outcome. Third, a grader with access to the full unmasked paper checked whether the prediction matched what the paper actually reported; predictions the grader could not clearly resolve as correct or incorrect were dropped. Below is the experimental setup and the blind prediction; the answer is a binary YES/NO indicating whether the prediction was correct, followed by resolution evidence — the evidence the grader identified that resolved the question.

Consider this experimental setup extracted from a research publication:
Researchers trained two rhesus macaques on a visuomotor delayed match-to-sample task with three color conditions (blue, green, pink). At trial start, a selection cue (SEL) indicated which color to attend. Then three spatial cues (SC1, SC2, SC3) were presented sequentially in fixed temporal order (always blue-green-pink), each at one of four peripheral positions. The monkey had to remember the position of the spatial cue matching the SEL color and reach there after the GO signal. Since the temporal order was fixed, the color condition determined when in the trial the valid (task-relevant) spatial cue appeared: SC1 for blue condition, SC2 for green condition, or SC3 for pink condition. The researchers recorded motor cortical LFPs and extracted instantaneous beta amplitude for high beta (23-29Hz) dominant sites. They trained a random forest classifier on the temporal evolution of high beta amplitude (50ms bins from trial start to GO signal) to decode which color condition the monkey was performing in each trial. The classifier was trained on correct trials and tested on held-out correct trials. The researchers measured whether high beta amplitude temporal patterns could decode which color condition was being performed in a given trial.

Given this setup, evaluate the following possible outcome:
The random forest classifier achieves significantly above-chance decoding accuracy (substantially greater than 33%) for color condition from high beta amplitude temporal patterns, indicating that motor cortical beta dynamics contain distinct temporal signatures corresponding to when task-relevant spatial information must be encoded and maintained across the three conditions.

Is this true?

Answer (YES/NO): YES